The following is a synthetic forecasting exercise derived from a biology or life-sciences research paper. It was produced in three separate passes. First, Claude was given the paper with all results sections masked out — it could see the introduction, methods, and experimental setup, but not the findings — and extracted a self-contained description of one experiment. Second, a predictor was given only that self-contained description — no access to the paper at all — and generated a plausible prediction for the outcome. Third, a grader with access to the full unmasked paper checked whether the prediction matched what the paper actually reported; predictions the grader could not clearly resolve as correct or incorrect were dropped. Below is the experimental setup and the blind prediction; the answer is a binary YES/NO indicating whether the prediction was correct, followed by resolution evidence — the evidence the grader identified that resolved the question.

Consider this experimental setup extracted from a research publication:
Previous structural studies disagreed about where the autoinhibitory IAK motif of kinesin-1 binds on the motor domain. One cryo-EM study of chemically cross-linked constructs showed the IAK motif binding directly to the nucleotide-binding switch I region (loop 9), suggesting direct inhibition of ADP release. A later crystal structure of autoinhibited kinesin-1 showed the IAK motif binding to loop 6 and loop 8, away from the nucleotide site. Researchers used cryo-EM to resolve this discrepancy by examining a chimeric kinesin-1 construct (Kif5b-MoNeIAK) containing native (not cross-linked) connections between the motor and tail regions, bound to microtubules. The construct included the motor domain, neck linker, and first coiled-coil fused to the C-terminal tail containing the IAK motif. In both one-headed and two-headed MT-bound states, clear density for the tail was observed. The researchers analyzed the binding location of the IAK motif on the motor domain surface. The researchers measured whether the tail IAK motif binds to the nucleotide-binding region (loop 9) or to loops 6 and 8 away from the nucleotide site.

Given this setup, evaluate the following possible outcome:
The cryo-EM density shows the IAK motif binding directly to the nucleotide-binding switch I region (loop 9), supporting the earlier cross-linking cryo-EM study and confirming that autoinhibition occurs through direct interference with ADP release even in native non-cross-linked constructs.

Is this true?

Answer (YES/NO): NO